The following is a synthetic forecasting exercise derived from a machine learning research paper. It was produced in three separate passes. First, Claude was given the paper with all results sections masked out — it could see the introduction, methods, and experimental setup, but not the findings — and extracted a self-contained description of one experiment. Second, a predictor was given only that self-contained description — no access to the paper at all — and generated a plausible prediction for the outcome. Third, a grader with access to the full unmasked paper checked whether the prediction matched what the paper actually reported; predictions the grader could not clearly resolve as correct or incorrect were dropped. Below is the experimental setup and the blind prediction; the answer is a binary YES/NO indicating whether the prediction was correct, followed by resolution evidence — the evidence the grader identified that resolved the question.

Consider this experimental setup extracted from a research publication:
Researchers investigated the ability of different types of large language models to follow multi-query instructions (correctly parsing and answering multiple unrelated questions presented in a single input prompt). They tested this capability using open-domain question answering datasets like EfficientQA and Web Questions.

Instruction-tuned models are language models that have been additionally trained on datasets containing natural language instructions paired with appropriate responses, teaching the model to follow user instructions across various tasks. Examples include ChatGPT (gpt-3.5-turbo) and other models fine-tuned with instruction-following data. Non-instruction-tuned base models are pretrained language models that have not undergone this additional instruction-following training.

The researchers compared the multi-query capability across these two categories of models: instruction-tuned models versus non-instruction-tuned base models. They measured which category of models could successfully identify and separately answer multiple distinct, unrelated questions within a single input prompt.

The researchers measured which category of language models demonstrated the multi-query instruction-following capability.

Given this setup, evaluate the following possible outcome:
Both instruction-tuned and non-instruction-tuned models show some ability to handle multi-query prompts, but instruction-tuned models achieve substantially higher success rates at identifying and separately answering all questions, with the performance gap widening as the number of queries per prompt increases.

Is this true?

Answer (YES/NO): NO